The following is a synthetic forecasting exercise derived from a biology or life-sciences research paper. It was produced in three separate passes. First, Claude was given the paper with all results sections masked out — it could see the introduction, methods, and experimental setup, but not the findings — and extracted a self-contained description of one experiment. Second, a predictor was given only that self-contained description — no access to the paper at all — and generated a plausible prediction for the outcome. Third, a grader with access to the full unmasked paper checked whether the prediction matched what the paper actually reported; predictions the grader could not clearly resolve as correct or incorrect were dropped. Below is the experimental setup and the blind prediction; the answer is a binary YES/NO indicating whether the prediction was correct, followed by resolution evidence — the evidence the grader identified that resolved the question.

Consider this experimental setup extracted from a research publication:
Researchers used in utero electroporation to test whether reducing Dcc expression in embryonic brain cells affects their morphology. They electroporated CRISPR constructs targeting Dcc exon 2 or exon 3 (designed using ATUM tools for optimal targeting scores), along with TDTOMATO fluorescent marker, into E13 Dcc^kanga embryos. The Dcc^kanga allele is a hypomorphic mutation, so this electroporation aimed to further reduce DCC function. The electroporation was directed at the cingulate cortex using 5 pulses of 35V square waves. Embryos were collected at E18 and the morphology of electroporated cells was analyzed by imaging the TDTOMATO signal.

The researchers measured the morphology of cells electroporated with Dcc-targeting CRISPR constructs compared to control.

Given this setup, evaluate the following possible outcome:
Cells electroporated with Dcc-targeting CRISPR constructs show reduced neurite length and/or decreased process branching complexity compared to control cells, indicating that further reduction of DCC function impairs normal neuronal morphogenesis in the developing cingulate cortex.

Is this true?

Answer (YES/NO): NO